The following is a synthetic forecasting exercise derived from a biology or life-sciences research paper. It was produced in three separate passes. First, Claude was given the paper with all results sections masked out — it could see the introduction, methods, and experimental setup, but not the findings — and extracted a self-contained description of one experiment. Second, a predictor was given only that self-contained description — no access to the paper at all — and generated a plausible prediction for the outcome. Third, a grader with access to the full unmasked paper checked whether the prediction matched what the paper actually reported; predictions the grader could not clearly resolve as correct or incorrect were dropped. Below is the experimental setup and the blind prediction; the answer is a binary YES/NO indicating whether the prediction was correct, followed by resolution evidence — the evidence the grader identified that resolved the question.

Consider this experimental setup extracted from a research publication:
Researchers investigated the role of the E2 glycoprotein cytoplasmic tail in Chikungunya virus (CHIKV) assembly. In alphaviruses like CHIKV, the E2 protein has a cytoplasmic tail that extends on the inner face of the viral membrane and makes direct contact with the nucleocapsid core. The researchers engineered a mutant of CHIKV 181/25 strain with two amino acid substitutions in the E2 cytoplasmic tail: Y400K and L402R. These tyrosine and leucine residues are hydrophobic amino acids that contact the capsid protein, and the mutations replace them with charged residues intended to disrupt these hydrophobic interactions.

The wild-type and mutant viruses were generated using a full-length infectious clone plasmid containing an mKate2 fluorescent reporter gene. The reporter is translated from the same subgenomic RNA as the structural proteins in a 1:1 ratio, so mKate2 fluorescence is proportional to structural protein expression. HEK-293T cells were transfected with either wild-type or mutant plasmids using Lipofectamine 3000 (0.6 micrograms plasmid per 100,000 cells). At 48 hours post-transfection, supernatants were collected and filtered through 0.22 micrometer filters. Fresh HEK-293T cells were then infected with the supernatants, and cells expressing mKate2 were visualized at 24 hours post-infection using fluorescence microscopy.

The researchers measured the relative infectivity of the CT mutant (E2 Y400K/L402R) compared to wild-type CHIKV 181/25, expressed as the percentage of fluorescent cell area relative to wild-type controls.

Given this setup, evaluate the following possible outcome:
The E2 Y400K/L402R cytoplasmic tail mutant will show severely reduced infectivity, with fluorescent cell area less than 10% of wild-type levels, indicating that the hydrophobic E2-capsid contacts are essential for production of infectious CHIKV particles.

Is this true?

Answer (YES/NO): YES